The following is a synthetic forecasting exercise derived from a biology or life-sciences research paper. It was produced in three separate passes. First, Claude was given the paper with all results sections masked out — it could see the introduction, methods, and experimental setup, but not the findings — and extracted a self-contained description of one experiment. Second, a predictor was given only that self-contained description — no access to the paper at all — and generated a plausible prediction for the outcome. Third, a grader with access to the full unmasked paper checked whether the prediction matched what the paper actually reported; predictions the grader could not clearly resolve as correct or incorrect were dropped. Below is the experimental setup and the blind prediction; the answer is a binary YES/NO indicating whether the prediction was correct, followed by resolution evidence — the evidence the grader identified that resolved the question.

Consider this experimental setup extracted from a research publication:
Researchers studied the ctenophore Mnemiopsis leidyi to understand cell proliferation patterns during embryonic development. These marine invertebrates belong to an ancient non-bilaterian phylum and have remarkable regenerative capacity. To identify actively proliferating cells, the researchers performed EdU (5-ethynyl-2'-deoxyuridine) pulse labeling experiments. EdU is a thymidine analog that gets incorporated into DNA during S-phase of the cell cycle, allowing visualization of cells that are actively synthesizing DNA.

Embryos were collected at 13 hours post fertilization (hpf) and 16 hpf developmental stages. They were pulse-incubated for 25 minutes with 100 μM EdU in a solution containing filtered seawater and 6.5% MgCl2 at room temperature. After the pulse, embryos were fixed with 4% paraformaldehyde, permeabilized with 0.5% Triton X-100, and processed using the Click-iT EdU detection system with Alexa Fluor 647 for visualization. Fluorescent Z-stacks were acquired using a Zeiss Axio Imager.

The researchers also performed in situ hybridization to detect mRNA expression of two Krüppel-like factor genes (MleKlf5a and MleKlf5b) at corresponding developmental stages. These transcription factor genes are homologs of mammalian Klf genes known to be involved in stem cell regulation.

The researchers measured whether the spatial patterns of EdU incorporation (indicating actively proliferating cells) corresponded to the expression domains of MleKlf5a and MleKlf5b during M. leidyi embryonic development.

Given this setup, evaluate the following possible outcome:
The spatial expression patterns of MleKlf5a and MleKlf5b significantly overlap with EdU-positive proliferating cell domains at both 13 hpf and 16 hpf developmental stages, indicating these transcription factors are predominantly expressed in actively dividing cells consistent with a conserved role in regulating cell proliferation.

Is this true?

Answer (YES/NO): YES